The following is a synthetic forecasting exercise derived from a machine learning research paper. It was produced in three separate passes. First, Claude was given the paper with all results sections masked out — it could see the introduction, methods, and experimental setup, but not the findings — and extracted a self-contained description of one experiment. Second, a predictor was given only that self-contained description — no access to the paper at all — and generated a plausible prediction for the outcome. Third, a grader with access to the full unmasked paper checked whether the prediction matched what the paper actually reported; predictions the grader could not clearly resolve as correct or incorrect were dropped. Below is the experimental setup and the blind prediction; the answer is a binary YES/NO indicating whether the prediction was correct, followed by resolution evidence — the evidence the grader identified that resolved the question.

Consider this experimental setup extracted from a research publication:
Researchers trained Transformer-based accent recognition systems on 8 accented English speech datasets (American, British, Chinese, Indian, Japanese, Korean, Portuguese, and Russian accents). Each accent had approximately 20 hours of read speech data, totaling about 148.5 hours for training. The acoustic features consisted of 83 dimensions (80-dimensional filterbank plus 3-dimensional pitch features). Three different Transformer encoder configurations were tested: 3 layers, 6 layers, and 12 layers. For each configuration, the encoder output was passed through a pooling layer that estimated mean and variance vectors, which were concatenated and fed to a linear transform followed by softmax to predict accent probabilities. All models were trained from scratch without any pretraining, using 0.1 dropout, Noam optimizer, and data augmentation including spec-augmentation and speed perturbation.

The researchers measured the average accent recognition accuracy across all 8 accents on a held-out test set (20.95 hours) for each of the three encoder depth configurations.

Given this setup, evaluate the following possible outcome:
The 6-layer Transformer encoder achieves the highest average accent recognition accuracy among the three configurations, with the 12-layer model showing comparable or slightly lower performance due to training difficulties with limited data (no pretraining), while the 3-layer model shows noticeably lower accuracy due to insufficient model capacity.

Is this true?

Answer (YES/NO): NO